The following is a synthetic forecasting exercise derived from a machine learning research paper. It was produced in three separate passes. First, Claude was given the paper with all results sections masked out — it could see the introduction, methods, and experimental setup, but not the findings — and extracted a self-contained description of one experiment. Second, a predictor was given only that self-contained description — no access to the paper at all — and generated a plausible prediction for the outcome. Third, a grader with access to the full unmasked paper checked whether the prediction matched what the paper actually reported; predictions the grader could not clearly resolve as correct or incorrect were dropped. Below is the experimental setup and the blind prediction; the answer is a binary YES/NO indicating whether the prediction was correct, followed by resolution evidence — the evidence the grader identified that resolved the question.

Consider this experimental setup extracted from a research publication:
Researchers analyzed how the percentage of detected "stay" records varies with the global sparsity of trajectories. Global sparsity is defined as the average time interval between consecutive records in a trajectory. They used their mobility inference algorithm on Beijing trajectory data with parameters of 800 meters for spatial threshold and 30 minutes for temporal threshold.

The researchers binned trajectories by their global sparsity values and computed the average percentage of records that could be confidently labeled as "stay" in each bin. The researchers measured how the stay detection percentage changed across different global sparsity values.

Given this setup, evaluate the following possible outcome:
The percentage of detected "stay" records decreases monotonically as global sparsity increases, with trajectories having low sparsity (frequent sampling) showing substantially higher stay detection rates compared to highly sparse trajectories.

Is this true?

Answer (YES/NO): NO